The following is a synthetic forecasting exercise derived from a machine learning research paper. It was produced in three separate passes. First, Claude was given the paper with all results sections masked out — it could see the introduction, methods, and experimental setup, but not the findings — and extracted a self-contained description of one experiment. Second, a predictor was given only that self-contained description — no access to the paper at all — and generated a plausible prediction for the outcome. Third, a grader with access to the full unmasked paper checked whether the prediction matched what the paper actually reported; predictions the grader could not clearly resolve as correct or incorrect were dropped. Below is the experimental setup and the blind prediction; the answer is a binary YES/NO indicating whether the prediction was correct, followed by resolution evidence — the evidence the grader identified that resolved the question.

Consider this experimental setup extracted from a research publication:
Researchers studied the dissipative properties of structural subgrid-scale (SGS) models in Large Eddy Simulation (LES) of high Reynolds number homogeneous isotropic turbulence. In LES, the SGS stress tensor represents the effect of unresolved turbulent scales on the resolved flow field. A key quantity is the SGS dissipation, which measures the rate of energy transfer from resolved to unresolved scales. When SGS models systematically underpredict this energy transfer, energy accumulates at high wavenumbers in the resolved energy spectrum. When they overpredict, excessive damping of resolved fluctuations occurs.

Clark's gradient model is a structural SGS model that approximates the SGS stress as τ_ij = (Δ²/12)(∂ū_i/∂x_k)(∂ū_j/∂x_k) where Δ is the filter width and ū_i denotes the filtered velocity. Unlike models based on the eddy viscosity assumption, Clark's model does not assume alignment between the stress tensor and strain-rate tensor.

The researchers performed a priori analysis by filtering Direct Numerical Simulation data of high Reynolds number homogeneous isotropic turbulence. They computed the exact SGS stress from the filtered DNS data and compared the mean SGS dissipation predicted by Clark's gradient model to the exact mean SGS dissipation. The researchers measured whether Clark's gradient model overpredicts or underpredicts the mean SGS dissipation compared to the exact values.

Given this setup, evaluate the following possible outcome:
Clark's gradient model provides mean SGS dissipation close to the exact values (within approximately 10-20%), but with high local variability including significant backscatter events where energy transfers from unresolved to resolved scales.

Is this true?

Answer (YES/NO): NO